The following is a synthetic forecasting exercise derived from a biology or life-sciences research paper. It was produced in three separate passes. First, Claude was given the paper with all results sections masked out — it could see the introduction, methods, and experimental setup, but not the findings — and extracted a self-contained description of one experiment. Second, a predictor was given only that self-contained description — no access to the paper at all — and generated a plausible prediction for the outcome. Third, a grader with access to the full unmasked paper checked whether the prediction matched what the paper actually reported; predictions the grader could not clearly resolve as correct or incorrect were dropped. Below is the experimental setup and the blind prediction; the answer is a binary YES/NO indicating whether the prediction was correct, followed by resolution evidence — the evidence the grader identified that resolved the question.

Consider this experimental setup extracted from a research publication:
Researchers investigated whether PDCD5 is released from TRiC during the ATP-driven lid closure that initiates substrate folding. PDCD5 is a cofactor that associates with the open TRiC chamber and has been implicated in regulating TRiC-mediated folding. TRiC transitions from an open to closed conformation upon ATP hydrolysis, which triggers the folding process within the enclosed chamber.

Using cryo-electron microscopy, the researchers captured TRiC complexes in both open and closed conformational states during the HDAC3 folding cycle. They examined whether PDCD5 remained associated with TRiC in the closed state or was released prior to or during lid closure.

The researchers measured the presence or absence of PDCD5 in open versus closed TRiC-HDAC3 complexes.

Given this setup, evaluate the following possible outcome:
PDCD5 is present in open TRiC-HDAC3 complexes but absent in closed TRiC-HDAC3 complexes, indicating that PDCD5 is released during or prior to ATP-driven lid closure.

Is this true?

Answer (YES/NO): YES